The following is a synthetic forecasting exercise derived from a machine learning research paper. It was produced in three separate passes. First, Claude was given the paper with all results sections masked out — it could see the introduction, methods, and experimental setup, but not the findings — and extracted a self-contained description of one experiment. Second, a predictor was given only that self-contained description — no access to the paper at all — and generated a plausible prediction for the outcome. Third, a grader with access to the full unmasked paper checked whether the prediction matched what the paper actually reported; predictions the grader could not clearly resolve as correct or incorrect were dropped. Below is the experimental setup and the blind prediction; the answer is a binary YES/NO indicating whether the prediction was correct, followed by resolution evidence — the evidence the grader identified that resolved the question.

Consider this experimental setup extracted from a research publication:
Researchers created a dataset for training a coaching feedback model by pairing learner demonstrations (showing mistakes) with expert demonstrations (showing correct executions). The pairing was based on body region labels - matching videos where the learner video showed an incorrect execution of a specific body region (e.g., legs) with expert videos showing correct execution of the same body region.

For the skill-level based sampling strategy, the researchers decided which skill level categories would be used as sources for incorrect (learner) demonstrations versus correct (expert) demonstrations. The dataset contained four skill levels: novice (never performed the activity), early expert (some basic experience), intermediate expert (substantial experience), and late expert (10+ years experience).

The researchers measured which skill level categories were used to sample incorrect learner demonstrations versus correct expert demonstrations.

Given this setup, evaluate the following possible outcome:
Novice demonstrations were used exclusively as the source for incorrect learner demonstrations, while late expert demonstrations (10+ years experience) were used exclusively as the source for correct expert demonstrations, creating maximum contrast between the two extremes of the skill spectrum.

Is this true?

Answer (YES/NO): NO